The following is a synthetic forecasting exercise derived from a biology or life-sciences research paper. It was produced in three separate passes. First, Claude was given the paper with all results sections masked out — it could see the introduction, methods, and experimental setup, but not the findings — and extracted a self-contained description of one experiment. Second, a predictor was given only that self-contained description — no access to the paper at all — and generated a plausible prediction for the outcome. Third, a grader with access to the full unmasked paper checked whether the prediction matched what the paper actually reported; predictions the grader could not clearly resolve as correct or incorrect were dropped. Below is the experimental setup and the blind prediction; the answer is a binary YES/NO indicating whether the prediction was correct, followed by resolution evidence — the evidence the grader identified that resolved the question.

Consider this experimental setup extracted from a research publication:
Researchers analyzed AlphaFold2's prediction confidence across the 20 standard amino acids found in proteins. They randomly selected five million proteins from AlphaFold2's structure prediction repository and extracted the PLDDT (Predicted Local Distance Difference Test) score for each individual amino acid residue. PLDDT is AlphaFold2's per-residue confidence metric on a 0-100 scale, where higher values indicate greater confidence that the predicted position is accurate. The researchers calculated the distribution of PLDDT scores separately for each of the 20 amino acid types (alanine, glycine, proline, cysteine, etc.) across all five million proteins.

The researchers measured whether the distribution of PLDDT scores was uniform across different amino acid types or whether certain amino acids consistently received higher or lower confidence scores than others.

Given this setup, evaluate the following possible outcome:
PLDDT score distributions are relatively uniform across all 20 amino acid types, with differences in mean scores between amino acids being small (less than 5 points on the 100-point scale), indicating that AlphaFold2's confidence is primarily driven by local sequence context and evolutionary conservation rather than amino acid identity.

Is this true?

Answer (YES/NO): NO